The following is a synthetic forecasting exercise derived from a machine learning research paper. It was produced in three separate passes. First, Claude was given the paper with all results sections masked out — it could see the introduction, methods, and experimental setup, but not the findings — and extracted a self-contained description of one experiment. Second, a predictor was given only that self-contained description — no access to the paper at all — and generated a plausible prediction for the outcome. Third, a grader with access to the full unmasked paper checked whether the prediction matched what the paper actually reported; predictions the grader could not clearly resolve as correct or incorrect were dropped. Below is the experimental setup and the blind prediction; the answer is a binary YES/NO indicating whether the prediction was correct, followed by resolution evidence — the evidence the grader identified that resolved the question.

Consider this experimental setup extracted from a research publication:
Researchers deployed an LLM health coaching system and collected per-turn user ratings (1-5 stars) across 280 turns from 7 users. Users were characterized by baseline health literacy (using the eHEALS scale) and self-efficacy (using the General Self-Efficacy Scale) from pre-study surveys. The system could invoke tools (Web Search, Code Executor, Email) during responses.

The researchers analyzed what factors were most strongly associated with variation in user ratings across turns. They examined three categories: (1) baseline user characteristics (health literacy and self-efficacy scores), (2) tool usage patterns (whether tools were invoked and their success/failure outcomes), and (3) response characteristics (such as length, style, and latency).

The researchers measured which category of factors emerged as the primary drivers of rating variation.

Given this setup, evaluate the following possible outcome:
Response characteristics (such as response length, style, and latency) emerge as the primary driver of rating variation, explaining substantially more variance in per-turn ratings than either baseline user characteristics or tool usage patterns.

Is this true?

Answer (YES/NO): NO